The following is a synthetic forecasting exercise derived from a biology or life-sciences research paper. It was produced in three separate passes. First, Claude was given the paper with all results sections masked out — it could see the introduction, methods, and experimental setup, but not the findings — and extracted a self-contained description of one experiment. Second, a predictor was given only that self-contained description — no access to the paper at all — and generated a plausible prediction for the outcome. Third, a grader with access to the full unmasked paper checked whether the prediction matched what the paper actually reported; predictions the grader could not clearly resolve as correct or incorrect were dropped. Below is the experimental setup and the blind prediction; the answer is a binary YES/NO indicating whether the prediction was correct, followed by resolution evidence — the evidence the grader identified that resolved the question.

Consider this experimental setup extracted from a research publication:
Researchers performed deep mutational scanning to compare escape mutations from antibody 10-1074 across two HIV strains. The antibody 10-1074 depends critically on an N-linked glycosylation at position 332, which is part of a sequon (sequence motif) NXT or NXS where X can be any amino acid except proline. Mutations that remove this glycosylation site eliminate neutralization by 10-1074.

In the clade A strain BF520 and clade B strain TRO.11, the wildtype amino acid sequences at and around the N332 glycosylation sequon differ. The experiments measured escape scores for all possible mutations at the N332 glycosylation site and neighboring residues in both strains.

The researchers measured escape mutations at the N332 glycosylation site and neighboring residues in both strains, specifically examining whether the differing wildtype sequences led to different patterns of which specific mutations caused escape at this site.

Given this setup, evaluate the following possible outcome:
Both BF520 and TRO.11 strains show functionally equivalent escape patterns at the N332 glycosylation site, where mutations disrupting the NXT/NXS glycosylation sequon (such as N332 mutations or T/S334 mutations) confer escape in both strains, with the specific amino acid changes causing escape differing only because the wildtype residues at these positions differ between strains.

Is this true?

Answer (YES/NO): NO